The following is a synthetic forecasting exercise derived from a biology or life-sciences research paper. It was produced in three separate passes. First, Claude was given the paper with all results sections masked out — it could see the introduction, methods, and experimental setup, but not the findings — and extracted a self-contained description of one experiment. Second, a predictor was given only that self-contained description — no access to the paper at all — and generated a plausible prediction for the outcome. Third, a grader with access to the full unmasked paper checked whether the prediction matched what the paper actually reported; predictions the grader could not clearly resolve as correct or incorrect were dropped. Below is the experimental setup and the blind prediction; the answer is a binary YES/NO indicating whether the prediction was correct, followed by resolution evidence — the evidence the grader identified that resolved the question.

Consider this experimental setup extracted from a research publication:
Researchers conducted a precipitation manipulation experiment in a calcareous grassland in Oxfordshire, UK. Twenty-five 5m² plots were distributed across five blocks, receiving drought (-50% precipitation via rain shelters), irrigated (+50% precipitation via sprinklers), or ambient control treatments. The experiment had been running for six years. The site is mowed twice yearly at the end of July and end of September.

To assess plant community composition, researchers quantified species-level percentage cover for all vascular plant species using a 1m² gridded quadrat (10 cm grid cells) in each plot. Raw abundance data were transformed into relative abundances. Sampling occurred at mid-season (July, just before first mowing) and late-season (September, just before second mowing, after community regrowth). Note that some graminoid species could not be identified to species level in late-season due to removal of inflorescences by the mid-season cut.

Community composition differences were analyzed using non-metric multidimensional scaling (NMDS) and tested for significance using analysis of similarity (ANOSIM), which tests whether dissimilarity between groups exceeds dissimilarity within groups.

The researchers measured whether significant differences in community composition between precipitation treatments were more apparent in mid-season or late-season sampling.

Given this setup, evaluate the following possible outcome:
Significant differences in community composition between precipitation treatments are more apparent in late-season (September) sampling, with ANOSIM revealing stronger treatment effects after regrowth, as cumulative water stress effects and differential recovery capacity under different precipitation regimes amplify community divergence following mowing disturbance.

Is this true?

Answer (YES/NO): YES